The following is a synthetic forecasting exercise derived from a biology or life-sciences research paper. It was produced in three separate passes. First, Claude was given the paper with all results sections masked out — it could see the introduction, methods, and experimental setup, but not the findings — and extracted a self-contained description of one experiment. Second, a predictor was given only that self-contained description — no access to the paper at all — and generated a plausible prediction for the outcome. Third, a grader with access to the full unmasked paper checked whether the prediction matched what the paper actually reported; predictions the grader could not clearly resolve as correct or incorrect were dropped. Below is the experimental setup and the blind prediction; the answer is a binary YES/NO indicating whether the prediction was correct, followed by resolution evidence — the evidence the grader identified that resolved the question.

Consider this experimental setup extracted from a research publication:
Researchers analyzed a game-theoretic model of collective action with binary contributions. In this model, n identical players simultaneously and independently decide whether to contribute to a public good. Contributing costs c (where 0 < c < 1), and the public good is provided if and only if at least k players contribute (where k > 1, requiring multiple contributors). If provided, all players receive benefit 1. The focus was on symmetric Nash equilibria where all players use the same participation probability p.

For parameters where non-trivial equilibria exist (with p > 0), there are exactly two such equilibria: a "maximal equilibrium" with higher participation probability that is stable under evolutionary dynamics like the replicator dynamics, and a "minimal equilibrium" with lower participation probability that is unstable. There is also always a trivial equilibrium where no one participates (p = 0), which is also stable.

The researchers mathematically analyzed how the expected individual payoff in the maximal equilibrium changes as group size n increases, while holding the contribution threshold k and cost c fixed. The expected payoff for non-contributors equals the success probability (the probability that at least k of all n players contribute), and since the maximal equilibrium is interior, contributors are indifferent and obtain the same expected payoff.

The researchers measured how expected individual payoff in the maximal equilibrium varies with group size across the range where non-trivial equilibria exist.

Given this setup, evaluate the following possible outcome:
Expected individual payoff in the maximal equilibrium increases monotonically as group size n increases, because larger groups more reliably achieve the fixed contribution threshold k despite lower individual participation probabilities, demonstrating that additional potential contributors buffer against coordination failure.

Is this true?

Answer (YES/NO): NO